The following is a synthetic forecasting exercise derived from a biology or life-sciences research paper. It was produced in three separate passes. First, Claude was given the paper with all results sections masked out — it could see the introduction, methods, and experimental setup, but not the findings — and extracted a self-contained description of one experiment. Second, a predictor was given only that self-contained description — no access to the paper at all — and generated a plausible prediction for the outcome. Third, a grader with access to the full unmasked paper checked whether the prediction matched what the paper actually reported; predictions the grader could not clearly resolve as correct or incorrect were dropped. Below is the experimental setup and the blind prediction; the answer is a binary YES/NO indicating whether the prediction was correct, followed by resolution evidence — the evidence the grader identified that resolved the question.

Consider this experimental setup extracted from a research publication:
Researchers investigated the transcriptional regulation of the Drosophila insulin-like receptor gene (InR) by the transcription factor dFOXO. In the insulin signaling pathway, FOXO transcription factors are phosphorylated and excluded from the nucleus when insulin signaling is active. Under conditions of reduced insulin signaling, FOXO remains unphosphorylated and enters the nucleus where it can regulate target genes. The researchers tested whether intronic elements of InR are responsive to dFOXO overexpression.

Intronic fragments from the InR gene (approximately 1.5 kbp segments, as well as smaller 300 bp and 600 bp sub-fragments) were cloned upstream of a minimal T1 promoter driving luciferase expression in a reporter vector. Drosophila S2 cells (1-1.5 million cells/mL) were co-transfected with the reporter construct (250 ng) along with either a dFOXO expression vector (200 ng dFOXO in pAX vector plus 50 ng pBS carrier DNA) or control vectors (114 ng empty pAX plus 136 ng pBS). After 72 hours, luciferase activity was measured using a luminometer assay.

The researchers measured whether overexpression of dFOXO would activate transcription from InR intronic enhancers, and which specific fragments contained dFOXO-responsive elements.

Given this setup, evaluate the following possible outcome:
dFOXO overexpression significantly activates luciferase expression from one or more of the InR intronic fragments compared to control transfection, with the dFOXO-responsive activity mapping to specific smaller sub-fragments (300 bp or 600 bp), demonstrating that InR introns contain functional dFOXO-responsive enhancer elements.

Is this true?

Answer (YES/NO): YES